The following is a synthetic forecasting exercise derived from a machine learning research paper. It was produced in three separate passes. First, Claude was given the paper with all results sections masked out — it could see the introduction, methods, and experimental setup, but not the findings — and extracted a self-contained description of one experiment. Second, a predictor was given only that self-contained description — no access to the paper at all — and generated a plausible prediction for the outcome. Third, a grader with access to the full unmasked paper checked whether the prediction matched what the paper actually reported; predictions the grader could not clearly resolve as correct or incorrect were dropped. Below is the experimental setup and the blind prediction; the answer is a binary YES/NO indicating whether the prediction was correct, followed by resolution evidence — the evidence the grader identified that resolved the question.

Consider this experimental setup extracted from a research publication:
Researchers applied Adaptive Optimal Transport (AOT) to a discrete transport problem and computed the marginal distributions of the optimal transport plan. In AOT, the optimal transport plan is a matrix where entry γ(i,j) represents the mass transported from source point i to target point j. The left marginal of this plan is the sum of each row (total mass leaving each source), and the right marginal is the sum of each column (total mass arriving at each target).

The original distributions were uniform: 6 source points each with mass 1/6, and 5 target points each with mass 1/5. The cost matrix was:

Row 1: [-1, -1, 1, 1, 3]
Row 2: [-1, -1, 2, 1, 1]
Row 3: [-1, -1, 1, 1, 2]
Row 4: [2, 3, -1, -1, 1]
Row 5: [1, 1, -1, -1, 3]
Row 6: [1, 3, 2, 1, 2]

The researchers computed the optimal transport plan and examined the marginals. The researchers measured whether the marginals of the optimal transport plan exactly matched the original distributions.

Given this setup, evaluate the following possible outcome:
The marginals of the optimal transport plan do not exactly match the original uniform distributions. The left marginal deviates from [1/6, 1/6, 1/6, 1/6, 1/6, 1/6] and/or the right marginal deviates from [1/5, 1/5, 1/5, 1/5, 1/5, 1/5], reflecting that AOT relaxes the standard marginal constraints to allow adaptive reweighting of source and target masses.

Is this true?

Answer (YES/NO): YES